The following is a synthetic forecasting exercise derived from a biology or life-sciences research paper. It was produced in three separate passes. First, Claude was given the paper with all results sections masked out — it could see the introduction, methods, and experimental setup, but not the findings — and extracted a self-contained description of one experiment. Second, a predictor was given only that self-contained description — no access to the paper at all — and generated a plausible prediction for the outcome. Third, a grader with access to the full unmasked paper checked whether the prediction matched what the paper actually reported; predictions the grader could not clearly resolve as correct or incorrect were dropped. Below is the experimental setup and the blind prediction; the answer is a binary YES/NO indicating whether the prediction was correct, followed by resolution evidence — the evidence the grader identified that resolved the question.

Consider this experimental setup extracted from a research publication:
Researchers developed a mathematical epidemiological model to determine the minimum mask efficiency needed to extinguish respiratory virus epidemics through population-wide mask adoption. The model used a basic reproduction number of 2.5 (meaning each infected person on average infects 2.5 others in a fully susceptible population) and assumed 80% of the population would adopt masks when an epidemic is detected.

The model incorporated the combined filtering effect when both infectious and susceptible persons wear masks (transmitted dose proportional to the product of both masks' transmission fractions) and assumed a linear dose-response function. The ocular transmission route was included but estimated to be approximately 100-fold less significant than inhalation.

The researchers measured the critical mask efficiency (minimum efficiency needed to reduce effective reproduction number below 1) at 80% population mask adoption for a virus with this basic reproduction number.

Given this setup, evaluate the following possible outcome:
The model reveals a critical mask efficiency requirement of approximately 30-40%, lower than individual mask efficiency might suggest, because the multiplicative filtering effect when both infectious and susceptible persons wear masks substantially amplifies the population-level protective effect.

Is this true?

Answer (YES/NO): NO